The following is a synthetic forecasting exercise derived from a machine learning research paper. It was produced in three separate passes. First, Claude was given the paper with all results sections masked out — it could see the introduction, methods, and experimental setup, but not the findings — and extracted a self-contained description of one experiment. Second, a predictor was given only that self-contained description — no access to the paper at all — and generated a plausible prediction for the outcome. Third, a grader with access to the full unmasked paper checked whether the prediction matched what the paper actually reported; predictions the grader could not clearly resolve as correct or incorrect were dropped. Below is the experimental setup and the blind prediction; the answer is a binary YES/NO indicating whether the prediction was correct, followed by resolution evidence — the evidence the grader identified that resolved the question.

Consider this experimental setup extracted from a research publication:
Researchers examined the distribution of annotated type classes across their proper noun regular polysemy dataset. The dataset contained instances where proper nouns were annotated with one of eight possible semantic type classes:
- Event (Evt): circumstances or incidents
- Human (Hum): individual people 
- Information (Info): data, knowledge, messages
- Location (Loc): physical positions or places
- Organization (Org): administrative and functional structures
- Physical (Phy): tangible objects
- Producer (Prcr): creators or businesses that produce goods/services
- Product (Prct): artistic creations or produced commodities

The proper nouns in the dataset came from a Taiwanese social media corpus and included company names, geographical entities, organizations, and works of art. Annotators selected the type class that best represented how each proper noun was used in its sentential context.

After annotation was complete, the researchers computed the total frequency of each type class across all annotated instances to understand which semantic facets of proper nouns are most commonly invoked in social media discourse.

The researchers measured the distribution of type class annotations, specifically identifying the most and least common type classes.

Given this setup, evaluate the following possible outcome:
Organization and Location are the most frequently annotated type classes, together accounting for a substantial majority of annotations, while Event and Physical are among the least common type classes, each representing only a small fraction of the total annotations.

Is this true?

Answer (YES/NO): NO